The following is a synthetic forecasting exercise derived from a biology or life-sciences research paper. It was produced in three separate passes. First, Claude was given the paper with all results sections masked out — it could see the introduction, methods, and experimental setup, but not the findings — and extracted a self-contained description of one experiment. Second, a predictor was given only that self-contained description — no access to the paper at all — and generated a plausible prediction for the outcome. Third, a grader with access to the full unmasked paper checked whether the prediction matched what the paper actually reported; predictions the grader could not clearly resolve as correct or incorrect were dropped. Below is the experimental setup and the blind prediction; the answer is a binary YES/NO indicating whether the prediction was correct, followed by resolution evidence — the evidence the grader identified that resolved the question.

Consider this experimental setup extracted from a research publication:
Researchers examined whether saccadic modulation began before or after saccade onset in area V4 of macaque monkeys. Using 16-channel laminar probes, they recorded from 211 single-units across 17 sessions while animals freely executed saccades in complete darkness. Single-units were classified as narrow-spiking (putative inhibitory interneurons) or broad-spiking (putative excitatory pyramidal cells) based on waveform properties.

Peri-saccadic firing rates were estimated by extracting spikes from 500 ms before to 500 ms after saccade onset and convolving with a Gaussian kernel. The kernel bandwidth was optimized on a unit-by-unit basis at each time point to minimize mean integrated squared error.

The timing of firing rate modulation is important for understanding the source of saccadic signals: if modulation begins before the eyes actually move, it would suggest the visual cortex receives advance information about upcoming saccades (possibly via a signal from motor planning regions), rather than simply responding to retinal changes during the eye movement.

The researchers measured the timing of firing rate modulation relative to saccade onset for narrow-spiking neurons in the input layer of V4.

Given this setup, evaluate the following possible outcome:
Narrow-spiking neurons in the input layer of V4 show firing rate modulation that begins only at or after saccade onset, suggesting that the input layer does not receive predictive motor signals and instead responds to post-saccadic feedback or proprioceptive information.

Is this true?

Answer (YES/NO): NO